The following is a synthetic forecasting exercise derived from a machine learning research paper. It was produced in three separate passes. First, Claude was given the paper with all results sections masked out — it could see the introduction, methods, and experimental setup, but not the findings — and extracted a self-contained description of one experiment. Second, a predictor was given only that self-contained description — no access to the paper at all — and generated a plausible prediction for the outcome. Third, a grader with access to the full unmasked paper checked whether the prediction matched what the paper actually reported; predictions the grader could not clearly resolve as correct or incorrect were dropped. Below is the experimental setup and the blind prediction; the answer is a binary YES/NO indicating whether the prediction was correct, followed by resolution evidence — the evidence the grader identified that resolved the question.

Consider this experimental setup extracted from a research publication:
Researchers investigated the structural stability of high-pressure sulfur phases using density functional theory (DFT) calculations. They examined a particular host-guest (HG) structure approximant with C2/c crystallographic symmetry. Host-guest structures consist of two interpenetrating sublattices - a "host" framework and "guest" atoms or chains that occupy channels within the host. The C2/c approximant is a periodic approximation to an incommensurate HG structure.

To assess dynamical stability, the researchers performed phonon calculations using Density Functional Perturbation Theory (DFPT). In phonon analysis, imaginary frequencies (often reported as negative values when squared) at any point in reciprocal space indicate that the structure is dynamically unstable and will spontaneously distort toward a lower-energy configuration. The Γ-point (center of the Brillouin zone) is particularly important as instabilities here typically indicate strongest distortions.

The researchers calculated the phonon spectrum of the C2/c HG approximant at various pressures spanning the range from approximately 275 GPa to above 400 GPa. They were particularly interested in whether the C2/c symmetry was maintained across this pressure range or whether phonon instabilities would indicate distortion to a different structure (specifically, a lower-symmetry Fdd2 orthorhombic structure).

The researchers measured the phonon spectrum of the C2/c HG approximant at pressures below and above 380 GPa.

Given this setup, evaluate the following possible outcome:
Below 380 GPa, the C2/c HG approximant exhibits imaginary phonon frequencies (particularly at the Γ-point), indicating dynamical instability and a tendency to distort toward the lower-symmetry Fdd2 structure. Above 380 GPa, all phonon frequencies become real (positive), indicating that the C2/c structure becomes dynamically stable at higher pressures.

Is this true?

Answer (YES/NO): YES